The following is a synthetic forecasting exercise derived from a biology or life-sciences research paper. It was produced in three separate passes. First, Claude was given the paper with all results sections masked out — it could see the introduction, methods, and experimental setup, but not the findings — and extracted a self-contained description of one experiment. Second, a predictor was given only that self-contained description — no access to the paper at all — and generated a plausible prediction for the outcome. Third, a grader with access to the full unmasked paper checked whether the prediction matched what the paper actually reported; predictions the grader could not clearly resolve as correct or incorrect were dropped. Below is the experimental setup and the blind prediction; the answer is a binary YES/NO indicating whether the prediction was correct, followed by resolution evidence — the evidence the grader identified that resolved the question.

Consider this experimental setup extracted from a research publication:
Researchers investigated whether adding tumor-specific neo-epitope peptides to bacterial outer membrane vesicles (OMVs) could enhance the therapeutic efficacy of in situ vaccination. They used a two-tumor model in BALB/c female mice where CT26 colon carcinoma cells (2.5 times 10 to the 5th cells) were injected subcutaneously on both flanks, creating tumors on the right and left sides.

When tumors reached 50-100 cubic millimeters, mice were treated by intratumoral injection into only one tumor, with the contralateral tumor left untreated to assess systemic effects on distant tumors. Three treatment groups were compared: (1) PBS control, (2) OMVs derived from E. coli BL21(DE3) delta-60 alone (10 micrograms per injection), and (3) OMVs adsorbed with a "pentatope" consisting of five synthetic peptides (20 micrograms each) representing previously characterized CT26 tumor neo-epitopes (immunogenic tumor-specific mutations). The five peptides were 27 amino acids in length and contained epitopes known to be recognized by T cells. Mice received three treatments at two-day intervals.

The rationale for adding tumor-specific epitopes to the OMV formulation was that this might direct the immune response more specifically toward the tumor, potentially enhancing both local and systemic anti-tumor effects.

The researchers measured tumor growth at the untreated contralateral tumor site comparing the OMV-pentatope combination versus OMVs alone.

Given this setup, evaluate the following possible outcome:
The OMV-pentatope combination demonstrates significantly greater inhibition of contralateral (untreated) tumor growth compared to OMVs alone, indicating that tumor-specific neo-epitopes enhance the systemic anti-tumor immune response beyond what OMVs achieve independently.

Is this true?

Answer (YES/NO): YES